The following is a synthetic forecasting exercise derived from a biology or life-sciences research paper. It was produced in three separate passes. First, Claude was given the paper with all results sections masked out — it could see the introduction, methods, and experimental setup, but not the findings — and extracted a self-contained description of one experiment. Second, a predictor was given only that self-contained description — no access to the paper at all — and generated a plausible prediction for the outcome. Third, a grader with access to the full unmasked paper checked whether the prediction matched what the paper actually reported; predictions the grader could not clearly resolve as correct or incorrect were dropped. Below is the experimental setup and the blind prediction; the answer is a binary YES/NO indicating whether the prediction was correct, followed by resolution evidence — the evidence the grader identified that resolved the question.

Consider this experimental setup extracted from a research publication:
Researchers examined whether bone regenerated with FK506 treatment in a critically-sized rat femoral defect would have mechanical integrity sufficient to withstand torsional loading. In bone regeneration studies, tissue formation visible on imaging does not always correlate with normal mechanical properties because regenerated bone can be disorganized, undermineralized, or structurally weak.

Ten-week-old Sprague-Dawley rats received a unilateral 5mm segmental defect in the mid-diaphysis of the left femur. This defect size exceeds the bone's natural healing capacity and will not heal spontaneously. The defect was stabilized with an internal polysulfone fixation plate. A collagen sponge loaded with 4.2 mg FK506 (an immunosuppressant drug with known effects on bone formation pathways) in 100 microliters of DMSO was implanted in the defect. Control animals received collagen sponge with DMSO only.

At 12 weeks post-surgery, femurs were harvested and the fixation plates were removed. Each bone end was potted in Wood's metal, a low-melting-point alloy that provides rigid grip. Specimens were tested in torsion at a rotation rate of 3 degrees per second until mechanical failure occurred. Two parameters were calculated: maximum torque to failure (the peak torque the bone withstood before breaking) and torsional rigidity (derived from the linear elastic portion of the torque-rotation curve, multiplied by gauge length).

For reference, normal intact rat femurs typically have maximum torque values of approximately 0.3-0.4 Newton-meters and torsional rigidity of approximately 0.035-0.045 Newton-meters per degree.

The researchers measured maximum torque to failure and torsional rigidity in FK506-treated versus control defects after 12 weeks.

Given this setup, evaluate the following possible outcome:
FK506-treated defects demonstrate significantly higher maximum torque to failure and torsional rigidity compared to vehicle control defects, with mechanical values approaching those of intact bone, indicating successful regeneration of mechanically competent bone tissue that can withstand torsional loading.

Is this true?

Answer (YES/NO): YES